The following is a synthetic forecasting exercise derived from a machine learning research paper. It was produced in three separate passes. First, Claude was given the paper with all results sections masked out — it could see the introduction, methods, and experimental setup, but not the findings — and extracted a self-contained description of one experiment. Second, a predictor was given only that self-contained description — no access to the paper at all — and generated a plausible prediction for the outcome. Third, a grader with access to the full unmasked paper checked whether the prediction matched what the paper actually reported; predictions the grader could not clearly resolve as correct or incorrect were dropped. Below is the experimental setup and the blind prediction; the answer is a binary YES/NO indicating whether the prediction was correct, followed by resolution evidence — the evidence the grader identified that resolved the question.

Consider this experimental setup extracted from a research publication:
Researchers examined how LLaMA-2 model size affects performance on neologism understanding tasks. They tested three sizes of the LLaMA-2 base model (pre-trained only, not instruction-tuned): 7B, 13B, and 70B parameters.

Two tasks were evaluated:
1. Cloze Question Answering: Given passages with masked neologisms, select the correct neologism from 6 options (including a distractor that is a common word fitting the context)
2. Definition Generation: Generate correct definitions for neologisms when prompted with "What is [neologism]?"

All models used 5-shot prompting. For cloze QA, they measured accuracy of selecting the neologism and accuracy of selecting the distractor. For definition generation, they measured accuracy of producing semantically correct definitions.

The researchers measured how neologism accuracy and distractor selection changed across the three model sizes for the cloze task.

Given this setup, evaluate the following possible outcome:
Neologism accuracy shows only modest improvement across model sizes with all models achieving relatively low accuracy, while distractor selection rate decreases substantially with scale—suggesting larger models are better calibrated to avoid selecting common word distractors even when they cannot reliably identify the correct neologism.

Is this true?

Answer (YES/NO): NO